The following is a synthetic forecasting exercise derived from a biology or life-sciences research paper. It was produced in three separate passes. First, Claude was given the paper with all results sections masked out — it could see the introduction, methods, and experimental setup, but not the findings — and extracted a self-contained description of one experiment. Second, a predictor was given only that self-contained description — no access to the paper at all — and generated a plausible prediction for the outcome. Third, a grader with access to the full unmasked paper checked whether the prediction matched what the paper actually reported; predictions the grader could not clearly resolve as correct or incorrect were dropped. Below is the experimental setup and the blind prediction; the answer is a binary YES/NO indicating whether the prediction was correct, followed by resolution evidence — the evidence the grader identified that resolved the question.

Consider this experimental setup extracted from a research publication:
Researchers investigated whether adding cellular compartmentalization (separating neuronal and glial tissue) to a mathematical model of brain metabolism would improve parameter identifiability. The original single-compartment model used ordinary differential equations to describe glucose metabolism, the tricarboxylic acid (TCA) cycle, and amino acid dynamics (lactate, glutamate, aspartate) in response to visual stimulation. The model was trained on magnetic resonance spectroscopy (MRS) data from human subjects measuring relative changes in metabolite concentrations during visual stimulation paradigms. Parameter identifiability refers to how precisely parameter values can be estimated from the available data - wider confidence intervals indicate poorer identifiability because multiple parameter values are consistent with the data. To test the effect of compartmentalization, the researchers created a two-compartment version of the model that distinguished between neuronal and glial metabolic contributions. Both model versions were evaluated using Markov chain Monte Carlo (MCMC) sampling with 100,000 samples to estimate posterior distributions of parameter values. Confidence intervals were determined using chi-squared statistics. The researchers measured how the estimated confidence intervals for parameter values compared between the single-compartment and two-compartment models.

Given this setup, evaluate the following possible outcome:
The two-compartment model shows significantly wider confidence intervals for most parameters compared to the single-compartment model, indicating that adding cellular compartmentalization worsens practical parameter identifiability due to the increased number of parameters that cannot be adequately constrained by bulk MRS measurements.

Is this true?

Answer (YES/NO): YES